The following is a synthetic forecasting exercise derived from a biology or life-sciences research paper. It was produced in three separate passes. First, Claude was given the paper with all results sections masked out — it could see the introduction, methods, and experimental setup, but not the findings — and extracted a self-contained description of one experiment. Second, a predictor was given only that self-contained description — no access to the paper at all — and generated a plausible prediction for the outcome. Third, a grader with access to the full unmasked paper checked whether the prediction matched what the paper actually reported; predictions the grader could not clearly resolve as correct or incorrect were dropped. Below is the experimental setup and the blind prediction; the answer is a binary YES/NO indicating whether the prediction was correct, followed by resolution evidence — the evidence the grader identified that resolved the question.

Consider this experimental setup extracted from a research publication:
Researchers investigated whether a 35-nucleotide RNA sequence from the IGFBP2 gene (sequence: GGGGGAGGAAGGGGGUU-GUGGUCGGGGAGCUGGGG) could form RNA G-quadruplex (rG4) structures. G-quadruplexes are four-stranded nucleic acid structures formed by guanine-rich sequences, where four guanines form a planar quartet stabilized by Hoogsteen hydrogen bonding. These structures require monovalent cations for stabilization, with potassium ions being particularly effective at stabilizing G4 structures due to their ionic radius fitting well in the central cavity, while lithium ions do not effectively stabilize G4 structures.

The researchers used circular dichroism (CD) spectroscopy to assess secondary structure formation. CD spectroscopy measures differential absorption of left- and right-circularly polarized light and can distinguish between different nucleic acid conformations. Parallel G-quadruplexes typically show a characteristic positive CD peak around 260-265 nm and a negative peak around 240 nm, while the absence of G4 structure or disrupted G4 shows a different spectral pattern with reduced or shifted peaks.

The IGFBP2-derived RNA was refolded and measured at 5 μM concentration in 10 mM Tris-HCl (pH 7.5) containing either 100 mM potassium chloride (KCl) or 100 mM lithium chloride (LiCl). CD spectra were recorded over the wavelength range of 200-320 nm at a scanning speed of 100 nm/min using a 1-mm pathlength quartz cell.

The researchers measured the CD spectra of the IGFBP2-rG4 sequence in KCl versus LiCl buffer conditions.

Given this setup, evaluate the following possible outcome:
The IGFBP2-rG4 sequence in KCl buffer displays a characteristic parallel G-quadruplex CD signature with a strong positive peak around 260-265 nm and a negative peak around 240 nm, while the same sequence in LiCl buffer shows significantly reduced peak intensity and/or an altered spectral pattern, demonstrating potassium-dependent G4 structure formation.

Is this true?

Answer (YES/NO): YES